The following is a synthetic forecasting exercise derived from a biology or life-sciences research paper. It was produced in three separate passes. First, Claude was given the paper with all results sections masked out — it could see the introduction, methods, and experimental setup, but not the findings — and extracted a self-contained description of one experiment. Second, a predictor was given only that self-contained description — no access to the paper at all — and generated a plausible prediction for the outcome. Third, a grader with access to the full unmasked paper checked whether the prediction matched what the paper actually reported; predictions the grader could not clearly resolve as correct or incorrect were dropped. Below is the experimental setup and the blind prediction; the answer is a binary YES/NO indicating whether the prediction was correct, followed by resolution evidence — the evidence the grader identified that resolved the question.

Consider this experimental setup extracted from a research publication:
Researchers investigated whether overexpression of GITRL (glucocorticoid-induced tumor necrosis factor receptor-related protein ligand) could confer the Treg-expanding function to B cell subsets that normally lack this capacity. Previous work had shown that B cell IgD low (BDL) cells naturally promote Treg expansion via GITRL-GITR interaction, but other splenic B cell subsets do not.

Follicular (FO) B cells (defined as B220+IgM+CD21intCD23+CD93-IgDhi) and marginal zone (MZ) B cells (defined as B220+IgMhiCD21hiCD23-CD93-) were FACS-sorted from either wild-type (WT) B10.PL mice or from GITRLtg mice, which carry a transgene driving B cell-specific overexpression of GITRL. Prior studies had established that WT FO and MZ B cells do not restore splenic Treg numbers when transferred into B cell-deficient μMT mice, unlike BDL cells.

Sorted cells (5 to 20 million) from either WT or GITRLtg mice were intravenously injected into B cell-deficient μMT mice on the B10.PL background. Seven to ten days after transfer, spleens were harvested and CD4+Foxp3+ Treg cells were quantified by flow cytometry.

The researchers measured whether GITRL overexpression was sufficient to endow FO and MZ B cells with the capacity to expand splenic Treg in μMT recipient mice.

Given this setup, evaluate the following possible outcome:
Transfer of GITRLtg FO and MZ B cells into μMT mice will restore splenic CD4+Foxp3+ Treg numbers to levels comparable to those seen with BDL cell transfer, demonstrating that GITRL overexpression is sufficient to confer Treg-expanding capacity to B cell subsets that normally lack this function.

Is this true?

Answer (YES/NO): NO